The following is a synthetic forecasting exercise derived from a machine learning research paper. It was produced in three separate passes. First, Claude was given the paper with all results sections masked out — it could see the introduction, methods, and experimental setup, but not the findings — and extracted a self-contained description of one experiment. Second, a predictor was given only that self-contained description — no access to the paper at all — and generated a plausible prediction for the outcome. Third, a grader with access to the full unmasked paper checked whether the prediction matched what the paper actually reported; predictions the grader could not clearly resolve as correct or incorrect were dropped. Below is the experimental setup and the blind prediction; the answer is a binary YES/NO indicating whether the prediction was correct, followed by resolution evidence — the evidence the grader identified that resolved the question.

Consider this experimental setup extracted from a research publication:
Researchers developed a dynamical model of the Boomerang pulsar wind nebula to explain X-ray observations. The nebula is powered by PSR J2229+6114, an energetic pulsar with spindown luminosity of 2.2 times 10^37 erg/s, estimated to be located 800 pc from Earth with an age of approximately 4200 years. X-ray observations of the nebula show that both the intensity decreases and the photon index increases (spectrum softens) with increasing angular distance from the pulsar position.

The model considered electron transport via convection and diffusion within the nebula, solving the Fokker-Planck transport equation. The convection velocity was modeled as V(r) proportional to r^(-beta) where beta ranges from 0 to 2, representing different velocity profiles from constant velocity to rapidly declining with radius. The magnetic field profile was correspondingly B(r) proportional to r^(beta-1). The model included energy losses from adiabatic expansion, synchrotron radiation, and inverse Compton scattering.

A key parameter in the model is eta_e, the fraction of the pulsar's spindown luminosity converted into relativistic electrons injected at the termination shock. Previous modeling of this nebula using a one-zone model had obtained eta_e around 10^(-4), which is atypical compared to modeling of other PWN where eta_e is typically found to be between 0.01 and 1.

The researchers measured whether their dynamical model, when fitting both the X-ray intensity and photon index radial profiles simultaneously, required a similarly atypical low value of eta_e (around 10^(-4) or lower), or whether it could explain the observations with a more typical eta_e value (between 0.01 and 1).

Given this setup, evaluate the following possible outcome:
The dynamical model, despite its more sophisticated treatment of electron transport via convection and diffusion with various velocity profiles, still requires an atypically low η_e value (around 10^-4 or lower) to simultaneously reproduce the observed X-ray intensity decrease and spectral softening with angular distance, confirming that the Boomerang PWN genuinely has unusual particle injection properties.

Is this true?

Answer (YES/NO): NO